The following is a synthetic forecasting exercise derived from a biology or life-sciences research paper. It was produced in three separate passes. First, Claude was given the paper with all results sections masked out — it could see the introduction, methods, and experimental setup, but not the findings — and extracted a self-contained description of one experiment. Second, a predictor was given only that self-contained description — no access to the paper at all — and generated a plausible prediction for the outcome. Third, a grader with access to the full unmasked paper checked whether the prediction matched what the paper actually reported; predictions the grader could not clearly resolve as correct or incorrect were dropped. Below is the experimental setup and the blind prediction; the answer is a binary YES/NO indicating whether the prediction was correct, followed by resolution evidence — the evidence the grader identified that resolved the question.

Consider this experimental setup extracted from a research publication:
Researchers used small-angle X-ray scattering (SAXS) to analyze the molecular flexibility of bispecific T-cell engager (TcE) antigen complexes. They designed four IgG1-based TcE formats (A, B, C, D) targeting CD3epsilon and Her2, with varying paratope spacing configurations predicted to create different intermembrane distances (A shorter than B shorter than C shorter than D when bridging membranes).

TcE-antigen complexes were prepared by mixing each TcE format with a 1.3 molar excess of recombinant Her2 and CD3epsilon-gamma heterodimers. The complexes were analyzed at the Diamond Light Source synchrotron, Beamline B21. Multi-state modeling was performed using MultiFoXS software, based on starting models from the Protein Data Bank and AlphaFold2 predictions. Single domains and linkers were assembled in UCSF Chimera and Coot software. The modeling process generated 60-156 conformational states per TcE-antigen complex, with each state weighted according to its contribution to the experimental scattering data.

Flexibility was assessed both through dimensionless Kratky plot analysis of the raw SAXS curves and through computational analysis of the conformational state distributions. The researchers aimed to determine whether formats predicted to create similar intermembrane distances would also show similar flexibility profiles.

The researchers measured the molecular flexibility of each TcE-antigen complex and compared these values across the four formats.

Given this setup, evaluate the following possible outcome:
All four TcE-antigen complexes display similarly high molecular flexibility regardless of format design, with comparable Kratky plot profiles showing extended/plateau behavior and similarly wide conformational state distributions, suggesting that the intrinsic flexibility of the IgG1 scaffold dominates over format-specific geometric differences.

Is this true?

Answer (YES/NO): NO